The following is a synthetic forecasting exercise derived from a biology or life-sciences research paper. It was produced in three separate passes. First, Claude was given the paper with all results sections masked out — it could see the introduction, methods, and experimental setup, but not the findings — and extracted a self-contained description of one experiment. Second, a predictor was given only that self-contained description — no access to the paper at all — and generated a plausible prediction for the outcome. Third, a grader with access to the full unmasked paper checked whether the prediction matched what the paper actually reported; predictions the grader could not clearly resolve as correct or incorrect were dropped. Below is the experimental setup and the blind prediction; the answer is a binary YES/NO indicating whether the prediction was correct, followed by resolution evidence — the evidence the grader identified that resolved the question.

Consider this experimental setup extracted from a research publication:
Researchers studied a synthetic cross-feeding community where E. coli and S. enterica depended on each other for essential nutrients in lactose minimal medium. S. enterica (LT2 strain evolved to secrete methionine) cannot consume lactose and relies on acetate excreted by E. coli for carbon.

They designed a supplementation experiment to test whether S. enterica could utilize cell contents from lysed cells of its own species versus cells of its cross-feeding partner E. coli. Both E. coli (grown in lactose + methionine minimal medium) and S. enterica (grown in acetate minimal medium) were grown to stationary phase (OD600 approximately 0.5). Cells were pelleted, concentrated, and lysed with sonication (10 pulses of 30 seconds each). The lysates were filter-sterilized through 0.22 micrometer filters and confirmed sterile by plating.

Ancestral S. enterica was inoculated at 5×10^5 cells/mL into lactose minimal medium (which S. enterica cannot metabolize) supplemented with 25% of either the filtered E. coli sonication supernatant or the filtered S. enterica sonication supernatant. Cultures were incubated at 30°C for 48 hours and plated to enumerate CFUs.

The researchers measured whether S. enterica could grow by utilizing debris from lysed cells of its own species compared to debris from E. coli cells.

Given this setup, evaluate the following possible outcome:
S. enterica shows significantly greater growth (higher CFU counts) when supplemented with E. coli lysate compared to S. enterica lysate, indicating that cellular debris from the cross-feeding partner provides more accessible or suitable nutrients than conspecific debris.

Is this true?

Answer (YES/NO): YES